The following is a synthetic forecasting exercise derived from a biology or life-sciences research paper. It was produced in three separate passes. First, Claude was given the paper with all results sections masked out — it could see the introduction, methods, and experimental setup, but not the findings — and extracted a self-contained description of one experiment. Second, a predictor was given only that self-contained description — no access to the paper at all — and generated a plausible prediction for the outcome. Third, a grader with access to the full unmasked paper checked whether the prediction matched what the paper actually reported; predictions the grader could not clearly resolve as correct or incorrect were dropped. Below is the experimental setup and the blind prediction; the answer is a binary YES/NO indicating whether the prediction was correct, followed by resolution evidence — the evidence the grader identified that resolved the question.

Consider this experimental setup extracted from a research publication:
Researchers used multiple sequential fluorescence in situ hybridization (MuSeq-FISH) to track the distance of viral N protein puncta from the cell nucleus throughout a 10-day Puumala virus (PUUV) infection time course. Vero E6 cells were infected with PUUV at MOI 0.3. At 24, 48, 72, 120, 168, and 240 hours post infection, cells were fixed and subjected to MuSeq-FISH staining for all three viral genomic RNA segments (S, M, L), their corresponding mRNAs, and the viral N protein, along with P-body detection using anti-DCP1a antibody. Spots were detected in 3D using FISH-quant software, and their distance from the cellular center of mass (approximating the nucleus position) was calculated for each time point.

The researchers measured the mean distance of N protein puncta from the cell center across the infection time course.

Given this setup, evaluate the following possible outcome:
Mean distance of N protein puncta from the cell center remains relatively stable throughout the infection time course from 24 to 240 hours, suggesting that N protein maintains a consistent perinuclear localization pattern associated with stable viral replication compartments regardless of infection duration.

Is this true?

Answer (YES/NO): NO